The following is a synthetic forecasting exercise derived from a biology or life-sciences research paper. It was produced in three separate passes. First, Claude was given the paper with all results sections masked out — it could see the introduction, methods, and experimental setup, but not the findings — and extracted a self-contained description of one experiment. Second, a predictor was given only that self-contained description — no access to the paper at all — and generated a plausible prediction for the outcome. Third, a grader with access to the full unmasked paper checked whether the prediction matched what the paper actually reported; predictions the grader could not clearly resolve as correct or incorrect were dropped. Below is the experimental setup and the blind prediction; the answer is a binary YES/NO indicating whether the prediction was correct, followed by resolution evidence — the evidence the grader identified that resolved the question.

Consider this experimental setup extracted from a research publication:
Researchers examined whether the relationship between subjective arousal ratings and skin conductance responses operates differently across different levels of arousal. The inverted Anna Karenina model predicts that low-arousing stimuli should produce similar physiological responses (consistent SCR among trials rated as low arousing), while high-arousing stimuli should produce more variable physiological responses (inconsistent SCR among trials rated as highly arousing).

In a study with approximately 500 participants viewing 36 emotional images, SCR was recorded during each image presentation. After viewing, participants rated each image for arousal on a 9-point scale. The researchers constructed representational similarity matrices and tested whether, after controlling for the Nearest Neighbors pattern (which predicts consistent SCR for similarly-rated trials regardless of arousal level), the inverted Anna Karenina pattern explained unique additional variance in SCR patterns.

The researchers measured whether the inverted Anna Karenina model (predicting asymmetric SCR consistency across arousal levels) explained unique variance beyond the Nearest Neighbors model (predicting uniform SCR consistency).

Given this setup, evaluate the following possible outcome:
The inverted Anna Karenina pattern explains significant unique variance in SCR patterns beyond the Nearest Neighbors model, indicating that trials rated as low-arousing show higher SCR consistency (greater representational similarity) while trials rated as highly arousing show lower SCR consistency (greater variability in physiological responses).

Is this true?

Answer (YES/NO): YES